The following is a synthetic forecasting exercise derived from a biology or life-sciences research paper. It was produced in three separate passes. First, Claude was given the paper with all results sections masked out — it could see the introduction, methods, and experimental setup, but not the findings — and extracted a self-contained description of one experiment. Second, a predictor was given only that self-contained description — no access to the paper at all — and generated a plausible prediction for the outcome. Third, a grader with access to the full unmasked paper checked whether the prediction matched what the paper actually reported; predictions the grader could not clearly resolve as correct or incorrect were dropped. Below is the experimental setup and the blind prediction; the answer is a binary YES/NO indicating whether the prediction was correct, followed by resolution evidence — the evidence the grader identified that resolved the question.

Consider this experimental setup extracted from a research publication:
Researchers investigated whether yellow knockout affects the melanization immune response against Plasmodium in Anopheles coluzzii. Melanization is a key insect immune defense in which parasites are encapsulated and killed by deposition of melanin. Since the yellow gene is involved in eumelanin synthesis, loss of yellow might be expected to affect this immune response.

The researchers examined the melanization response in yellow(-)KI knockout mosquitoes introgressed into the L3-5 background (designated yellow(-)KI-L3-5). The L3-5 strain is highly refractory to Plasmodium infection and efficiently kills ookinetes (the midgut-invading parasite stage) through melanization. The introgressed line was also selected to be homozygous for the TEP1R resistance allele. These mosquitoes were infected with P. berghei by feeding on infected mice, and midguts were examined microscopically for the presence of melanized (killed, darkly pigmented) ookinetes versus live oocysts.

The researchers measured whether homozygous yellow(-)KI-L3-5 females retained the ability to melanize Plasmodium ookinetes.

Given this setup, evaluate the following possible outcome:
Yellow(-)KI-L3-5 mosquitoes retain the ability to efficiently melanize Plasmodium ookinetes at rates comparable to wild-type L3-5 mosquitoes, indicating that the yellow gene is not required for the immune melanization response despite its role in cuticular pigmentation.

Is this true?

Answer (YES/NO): NO